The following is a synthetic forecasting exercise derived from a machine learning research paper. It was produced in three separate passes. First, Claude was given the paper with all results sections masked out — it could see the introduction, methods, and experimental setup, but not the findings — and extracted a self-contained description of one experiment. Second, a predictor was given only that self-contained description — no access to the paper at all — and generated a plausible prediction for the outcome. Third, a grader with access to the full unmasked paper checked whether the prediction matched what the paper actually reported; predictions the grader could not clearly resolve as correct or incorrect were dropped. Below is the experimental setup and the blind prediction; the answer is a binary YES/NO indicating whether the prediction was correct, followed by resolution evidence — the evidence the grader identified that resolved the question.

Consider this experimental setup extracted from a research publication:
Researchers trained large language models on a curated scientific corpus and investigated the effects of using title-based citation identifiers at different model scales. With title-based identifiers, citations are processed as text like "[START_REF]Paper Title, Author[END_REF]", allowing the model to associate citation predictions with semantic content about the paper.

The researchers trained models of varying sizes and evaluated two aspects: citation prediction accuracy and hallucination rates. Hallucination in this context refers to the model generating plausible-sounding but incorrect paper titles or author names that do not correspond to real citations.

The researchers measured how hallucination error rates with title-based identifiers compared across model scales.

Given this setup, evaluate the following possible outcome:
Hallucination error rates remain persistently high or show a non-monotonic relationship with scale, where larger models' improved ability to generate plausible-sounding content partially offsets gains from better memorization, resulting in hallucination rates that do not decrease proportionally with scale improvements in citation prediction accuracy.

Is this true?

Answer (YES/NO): NO